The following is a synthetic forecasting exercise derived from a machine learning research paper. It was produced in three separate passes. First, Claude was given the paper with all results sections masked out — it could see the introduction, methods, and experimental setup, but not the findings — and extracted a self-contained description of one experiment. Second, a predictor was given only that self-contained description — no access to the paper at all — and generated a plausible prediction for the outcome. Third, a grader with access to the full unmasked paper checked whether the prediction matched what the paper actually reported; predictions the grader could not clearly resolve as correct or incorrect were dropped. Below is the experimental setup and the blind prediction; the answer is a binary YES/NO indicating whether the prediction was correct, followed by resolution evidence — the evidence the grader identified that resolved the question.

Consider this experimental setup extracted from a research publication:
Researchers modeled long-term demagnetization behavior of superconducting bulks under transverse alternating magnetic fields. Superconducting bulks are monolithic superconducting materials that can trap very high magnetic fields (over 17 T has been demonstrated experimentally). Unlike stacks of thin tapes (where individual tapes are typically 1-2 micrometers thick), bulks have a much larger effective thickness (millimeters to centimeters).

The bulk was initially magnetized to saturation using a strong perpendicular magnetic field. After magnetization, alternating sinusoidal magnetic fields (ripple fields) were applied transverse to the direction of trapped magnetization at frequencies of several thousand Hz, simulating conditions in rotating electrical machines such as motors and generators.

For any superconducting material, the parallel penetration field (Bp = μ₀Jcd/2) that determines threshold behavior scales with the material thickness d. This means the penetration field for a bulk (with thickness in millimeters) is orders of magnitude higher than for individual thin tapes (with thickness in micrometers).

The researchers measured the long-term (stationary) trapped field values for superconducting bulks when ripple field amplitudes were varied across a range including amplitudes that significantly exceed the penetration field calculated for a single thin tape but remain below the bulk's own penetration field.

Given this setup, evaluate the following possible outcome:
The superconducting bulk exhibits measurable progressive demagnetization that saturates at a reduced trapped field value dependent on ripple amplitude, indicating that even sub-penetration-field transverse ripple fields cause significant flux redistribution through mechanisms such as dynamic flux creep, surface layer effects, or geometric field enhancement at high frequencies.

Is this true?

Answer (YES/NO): NO